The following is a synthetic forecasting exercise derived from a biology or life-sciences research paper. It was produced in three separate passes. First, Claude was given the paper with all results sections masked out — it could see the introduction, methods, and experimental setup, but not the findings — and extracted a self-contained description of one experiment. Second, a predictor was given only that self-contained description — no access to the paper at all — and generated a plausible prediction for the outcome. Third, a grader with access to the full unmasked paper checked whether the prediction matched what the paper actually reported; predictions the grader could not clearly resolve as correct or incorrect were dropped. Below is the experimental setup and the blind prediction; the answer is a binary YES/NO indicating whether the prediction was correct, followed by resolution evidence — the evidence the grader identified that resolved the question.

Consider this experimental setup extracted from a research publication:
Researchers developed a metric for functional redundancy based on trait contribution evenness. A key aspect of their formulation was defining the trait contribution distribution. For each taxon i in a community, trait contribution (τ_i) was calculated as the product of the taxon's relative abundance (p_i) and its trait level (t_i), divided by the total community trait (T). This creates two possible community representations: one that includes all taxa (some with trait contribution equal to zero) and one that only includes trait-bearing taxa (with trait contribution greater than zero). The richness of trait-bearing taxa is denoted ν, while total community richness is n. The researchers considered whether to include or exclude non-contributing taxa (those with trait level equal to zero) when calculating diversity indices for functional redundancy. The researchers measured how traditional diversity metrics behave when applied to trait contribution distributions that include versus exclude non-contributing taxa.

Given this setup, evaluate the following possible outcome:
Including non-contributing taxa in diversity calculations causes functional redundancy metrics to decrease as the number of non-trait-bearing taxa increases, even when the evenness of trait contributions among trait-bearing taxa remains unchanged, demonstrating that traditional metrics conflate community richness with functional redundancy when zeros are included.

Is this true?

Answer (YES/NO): YES